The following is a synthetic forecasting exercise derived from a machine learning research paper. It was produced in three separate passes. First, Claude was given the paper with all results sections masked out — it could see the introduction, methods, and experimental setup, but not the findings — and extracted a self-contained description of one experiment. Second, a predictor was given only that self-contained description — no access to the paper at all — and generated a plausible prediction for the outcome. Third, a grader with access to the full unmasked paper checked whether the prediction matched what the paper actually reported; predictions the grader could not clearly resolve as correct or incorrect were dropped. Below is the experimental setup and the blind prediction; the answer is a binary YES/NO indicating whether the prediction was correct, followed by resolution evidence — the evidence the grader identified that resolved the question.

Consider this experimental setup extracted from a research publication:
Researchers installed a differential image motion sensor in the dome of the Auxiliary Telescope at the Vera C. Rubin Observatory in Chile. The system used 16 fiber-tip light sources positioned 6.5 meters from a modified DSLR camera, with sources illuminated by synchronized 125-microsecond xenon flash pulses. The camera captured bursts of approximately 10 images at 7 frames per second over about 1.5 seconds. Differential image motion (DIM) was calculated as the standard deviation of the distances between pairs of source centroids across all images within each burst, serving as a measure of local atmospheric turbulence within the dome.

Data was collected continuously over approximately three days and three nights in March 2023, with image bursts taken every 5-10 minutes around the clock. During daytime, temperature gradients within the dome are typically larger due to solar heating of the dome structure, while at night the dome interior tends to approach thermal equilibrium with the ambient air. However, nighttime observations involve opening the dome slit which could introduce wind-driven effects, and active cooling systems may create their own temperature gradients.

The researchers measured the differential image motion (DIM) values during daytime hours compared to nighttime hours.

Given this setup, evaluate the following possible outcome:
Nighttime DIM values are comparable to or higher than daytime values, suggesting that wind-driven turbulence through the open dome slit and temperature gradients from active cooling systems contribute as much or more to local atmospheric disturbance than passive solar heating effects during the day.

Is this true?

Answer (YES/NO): YES